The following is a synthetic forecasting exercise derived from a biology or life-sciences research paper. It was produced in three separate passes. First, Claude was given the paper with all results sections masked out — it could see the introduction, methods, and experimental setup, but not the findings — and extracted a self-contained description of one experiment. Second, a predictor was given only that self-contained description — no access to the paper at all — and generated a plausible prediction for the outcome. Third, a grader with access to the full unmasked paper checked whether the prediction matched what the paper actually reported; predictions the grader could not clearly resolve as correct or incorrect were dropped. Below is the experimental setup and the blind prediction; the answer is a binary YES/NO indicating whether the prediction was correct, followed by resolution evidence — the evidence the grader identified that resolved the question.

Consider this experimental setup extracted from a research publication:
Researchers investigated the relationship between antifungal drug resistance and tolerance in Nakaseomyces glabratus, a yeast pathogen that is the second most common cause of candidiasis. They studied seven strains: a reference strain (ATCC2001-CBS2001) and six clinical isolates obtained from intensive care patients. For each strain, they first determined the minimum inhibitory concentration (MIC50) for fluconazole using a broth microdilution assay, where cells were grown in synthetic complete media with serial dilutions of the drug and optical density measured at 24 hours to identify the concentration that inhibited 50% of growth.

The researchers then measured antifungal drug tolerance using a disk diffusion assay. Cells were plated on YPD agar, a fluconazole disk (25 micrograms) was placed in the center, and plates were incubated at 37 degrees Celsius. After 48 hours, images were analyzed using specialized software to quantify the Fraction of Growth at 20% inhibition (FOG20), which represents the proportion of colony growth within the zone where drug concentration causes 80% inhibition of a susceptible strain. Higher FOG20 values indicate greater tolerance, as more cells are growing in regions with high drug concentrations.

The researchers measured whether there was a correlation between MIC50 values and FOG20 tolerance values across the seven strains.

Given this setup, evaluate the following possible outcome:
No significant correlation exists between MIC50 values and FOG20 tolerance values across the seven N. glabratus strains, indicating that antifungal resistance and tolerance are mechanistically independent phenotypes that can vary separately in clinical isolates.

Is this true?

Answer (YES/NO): YES